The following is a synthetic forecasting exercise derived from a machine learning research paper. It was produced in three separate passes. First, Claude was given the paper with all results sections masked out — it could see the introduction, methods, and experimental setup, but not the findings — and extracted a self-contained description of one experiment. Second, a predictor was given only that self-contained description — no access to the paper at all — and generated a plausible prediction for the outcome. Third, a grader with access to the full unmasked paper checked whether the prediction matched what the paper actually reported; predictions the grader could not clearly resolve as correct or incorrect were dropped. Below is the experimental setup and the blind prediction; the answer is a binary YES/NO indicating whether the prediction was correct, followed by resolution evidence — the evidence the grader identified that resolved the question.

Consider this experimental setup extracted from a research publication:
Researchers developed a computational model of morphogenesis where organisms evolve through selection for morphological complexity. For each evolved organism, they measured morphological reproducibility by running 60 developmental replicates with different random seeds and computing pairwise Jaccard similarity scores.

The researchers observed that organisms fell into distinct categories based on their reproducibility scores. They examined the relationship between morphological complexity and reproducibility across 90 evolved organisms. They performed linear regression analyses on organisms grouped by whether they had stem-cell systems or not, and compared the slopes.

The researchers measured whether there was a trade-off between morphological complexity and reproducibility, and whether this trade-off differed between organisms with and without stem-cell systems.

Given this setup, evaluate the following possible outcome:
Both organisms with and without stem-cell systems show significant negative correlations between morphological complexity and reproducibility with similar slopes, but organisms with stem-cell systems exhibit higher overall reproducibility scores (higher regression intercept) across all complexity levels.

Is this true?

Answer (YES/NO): NO